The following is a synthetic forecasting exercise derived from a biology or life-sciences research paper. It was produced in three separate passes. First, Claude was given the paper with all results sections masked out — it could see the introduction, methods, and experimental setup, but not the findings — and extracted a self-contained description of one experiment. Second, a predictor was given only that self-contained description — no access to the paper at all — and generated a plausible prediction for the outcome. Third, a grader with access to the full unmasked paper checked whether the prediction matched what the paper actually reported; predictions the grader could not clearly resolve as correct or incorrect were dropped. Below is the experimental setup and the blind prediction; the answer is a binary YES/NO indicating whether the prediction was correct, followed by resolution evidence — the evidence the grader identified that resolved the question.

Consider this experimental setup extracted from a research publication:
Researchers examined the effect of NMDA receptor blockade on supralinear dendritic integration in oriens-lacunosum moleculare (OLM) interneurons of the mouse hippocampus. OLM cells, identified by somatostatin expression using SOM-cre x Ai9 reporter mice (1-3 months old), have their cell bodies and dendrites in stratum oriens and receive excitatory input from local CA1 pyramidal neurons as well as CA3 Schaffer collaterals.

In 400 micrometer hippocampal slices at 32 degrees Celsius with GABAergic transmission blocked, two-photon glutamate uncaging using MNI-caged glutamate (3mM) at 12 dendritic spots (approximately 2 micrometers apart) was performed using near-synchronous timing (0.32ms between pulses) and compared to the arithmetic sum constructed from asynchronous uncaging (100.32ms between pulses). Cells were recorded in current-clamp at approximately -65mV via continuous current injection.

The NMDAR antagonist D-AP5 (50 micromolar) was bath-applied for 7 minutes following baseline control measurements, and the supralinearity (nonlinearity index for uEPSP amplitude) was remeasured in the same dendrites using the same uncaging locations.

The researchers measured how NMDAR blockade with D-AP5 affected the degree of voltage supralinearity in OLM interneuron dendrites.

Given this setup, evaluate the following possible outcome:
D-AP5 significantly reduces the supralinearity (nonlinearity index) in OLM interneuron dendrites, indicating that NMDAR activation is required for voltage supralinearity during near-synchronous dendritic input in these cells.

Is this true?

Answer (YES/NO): YES